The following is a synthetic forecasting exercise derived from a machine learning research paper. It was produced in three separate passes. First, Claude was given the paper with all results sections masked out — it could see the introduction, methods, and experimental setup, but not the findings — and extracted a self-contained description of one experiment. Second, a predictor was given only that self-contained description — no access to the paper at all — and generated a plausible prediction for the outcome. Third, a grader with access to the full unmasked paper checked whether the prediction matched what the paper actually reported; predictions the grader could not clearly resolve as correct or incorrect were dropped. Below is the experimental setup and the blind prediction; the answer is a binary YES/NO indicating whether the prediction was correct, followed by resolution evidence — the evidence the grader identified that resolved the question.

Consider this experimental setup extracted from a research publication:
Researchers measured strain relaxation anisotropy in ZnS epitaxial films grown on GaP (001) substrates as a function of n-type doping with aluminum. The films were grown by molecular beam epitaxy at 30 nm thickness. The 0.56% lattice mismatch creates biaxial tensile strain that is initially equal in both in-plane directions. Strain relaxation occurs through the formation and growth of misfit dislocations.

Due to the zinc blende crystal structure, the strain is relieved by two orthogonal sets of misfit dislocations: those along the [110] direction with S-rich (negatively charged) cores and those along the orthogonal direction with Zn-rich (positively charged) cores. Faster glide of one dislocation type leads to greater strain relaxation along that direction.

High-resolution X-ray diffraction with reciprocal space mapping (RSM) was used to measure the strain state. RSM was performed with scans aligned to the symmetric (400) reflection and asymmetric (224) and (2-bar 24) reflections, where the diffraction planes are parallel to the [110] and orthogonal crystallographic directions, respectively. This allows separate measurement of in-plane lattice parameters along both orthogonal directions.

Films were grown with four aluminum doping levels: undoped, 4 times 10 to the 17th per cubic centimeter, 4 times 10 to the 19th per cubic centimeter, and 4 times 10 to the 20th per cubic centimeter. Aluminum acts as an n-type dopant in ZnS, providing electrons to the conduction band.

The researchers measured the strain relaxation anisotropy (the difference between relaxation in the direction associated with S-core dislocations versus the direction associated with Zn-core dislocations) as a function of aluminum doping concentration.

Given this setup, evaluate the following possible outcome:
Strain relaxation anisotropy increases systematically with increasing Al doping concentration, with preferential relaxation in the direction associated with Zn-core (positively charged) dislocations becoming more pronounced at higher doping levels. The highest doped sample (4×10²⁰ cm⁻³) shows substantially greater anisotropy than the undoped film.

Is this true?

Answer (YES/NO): NO